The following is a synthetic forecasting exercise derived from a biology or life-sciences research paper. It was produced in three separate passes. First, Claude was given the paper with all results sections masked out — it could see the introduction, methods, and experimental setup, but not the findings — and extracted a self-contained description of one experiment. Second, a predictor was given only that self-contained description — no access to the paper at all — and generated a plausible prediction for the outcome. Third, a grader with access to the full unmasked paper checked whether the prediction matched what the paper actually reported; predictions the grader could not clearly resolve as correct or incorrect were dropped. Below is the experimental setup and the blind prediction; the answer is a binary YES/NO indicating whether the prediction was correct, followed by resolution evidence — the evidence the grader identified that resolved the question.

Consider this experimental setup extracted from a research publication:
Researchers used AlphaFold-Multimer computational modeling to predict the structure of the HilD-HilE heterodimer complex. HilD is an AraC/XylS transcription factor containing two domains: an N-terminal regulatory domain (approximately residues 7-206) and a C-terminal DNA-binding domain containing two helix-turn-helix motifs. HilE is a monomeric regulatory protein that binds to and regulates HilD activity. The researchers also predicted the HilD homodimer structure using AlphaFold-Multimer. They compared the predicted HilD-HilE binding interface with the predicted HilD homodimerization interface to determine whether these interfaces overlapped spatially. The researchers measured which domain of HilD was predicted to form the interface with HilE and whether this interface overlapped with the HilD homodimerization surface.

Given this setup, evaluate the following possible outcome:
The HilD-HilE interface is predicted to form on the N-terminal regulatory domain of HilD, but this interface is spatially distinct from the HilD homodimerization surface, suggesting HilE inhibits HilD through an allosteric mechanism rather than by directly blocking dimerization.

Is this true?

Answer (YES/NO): NO